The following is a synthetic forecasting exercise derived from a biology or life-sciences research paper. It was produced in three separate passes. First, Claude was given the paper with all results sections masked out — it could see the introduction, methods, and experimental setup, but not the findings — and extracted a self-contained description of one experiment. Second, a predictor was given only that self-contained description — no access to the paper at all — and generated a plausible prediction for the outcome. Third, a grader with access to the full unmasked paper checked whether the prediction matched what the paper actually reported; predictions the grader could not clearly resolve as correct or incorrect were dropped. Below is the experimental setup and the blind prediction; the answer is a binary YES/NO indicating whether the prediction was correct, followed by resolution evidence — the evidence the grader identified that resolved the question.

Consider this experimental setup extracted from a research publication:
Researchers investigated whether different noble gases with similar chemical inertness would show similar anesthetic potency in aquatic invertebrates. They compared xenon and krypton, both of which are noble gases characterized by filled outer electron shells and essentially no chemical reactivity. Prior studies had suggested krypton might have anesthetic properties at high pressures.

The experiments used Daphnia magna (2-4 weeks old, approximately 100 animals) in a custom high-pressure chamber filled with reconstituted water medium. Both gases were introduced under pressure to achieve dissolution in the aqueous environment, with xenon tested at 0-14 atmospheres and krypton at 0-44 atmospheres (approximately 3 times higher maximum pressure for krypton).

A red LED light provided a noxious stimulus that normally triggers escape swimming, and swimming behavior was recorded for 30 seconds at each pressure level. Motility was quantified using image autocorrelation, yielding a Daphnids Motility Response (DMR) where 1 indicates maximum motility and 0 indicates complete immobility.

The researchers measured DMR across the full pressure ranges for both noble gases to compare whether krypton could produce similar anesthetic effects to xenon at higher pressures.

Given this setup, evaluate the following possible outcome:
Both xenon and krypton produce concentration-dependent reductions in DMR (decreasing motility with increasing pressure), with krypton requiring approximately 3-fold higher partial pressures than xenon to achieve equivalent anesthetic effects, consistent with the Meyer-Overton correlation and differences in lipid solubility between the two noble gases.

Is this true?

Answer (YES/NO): NO